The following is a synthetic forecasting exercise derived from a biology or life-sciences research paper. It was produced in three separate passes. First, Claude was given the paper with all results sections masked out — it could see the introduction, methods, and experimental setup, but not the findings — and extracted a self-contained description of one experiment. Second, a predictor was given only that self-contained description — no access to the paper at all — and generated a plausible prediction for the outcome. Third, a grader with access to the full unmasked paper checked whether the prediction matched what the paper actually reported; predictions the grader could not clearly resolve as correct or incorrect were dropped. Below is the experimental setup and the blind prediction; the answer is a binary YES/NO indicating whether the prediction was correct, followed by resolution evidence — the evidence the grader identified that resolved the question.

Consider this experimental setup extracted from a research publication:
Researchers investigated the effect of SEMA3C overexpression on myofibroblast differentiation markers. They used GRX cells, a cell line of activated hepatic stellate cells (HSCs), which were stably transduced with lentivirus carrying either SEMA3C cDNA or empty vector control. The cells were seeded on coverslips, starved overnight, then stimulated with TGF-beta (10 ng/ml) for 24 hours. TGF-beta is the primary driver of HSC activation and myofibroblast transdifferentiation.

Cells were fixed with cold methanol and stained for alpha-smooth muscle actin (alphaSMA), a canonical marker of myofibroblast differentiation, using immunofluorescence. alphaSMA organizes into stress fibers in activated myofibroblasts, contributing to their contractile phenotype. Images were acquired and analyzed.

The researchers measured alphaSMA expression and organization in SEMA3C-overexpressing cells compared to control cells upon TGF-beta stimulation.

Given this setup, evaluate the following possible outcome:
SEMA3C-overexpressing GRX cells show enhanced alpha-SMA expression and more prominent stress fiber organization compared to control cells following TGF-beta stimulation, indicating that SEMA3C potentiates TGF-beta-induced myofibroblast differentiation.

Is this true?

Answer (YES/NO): YES